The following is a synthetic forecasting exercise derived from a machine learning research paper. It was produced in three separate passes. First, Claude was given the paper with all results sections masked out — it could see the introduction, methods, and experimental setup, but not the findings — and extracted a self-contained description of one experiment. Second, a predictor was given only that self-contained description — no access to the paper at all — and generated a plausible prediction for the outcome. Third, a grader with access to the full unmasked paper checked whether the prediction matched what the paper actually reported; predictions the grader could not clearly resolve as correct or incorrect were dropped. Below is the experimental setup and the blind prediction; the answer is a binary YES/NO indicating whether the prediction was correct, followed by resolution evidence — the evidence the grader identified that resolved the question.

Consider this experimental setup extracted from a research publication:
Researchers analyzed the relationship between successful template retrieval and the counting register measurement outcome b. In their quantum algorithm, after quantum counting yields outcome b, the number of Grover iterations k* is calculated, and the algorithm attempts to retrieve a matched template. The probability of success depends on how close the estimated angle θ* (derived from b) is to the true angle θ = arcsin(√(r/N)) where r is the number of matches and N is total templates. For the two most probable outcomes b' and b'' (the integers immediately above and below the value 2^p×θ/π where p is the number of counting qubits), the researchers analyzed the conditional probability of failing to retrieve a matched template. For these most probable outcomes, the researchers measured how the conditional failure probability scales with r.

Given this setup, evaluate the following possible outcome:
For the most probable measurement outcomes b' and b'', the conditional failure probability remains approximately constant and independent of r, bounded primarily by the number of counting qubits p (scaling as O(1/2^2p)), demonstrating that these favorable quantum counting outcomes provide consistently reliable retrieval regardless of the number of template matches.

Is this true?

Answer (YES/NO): NO